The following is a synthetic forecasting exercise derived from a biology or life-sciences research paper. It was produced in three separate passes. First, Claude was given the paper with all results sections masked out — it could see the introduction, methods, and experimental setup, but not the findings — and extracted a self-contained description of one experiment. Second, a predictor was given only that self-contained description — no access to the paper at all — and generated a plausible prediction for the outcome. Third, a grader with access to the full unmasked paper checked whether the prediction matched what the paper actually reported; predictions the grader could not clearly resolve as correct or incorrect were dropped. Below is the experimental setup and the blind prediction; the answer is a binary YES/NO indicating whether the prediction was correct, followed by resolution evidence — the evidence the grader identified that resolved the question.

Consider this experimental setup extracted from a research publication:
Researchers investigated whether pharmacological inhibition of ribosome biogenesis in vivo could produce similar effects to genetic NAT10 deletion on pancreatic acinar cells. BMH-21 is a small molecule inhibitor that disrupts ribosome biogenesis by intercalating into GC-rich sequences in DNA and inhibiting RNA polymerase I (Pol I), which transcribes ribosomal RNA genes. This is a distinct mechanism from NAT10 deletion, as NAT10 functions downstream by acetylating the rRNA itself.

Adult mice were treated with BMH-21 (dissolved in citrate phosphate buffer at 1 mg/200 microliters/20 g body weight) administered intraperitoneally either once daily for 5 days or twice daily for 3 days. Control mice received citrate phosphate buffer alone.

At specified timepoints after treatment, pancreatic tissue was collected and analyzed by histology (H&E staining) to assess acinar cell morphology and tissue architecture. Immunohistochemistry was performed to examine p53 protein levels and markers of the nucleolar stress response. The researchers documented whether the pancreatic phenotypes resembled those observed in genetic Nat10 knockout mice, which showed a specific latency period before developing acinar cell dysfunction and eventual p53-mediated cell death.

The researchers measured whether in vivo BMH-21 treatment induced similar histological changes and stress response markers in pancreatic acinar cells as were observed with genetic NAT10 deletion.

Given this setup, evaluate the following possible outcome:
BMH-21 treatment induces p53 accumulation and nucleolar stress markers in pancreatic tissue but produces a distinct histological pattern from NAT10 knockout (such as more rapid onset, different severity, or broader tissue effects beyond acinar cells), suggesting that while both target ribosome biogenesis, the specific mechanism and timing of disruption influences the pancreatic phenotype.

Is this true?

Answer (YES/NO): NO